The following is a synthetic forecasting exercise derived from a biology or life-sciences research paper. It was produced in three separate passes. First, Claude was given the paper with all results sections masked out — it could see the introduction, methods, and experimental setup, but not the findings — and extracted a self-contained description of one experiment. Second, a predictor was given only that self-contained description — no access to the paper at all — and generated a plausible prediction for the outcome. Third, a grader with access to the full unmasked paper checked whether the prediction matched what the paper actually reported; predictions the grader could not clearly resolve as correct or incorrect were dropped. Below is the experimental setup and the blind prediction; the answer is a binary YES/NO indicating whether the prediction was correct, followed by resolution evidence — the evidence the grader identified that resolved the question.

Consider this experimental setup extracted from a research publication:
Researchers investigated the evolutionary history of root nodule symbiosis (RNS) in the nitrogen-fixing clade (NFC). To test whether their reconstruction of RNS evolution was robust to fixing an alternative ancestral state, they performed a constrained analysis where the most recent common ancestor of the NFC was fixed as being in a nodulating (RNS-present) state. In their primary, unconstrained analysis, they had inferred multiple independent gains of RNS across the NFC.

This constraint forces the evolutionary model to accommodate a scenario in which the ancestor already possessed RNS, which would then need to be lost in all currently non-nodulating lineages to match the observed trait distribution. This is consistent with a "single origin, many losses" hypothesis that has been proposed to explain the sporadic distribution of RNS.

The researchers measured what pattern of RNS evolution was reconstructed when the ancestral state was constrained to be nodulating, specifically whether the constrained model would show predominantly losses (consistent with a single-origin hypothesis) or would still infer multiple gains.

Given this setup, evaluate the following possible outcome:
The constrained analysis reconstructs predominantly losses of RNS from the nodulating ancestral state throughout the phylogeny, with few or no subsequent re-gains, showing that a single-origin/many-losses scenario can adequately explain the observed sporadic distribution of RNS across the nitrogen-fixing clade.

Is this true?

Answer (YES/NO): NO